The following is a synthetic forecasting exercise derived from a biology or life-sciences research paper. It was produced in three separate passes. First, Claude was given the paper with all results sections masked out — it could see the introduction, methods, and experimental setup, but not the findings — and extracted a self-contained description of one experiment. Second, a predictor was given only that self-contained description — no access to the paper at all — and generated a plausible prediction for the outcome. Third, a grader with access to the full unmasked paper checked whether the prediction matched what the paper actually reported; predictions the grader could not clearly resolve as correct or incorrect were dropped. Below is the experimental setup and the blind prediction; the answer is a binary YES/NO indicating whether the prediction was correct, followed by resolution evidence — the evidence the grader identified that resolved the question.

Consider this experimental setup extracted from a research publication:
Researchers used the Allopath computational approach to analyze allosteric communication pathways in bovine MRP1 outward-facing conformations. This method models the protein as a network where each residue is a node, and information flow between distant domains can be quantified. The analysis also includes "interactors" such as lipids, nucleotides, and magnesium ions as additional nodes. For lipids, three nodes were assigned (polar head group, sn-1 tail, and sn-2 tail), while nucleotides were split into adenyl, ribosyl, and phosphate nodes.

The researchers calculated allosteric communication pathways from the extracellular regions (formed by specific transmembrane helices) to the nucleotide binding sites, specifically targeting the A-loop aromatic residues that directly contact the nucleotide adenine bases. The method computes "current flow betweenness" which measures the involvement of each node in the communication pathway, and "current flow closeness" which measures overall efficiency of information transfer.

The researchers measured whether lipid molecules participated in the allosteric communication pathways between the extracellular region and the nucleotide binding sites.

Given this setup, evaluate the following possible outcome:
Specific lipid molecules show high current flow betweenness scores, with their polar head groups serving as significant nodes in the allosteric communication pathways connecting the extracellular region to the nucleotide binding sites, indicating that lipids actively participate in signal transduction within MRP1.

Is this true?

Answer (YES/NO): NO